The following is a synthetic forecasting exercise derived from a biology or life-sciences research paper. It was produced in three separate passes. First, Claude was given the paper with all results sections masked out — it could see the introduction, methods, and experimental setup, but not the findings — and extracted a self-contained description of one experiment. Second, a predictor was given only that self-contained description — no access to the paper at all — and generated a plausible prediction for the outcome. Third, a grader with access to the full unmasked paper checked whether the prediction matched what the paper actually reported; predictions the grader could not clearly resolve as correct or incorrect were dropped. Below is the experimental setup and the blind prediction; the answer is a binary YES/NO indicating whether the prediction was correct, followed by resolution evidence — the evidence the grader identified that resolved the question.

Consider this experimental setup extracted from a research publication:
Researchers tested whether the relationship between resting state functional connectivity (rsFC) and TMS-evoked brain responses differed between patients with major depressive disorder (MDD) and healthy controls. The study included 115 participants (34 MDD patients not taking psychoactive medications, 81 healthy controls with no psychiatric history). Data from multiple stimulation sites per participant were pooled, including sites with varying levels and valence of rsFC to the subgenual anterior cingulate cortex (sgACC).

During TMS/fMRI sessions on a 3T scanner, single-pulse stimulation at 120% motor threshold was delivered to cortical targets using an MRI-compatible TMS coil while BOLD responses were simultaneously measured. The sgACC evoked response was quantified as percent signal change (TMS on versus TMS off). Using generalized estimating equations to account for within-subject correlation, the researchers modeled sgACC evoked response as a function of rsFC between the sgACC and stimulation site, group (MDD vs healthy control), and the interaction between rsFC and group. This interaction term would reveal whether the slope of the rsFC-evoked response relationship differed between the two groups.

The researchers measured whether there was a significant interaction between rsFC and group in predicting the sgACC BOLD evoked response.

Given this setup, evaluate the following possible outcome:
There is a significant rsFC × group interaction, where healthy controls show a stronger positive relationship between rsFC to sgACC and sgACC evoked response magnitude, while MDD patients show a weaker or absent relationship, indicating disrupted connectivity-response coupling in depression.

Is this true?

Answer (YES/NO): NO